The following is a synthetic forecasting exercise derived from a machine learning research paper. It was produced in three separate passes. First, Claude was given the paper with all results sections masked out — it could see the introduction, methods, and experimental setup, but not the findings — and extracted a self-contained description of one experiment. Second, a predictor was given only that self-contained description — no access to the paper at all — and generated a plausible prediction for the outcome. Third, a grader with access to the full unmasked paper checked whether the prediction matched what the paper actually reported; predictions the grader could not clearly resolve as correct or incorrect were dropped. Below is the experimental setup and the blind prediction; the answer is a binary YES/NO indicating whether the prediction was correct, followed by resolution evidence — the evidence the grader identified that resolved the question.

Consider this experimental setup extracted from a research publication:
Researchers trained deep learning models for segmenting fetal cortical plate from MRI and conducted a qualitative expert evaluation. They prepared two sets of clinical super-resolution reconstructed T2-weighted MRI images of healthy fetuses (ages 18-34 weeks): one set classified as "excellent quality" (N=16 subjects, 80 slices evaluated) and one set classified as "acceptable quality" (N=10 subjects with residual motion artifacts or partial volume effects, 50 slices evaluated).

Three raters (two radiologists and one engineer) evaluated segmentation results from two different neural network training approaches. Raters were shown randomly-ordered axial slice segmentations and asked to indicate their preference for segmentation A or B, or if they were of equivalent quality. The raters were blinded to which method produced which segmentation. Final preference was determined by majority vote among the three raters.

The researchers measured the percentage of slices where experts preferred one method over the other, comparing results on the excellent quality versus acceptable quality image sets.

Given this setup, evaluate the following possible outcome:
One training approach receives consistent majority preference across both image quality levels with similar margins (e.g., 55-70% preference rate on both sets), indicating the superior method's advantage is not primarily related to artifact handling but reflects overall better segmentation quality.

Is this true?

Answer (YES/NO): NO